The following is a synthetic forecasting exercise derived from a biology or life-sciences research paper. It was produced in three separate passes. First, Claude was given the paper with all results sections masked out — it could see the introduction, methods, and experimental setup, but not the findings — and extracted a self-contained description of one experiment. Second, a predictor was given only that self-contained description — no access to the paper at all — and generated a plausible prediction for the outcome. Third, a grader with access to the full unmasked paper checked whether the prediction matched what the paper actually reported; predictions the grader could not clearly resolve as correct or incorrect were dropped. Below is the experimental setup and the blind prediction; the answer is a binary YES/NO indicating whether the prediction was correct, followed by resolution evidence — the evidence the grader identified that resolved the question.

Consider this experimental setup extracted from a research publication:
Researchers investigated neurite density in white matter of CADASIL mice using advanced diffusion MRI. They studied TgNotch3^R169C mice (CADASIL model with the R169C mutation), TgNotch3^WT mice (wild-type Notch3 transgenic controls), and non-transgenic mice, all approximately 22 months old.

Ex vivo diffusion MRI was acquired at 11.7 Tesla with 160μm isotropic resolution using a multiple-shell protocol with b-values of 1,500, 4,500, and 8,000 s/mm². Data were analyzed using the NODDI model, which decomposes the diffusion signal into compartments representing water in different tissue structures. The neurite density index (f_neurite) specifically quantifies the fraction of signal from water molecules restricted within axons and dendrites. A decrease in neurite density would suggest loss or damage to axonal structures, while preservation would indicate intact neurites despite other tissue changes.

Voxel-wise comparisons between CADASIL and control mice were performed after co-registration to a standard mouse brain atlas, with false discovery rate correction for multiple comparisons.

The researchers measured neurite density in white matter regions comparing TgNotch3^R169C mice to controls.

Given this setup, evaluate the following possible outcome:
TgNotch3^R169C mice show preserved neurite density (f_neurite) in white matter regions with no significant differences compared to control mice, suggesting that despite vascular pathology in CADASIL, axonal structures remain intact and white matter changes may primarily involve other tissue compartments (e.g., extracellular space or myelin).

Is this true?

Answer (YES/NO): YES